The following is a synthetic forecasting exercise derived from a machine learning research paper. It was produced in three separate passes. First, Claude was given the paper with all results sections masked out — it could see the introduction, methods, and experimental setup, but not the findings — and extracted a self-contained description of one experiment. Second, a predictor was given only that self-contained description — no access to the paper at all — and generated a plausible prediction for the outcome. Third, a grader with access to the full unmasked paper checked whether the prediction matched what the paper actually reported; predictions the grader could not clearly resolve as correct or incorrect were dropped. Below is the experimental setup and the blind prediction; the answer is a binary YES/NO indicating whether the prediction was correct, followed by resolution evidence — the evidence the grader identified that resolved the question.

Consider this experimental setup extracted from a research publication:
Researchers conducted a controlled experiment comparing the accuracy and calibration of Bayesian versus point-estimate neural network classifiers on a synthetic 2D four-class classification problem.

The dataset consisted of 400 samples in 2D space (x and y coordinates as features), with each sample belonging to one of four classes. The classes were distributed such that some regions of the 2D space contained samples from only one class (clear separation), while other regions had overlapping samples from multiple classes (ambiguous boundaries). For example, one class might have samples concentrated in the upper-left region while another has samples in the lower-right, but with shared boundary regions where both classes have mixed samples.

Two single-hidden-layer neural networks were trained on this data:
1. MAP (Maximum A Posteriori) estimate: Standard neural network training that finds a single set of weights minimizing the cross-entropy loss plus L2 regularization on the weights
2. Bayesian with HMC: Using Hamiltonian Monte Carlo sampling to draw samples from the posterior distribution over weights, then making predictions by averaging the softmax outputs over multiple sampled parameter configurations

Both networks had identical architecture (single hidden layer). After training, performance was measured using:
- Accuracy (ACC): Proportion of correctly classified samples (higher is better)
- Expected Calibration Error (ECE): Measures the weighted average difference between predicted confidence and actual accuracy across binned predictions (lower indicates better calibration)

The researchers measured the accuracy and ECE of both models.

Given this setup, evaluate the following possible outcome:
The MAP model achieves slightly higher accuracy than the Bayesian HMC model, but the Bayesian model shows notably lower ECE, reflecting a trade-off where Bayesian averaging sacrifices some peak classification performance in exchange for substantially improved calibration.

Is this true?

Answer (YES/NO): NO